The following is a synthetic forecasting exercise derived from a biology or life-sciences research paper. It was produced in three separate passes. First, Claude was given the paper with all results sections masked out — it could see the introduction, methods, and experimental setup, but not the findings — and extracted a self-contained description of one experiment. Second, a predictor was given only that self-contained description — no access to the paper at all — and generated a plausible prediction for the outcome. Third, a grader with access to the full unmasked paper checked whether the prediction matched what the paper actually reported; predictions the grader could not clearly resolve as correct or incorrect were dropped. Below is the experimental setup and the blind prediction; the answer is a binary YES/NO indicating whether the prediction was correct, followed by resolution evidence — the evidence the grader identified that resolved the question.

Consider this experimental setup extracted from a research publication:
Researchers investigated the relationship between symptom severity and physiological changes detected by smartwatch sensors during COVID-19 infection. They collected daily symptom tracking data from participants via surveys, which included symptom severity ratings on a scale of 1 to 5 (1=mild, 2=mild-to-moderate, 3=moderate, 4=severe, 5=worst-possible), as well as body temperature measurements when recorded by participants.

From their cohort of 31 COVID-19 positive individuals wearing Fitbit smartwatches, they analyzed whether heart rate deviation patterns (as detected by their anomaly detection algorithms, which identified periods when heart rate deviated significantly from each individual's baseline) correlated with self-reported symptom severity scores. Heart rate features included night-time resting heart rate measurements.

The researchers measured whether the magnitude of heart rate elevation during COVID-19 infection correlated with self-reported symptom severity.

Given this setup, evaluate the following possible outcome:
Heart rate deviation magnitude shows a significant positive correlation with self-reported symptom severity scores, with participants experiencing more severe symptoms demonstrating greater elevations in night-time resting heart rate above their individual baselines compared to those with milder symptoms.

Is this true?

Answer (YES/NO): NO